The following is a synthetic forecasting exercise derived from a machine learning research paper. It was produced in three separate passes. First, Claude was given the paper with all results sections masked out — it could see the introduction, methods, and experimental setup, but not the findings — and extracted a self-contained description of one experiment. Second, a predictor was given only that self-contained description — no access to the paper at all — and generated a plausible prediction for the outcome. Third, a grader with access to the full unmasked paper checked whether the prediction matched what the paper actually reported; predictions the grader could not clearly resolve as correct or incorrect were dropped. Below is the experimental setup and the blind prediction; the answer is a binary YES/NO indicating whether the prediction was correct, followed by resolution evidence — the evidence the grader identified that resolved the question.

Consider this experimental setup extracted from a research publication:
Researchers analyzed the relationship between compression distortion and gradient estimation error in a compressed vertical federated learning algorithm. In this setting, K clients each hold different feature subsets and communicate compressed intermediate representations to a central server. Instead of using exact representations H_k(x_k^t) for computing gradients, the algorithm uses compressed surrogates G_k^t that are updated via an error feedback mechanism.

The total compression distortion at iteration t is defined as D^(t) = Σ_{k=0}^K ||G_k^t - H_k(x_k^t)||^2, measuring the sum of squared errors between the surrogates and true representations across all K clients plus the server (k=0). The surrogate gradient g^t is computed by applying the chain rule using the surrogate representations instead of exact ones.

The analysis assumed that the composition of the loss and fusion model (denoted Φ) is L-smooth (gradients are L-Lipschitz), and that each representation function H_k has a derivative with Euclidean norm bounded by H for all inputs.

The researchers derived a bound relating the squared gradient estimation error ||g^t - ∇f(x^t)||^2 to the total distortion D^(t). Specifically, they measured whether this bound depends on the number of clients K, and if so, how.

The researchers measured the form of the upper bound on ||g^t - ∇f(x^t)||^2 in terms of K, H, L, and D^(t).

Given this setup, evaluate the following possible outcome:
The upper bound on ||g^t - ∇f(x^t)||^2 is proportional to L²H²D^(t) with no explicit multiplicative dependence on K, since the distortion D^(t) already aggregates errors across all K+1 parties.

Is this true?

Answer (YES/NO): NO